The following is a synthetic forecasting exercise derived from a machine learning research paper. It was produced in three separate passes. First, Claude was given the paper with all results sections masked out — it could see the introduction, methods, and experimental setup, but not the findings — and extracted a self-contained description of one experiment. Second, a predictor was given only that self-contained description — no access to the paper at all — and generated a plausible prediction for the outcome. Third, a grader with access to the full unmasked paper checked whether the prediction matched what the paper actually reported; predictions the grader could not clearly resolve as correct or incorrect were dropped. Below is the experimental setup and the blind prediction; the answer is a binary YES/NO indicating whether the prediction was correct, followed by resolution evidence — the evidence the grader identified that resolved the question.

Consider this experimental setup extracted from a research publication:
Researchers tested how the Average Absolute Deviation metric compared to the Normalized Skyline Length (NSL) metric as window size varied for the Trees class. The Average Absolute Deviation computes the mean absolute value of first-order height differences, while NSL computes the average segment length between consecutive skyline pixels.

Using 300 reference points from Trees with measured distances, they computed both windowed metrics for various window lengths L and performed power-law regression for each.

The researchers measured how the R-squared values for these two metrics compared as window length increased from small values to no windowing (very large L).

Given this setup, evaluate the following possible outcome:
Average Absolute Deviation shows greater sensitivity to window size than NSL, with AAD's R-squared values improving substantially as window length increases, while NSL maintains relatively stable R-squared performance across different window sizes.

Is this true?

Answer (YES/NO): NO